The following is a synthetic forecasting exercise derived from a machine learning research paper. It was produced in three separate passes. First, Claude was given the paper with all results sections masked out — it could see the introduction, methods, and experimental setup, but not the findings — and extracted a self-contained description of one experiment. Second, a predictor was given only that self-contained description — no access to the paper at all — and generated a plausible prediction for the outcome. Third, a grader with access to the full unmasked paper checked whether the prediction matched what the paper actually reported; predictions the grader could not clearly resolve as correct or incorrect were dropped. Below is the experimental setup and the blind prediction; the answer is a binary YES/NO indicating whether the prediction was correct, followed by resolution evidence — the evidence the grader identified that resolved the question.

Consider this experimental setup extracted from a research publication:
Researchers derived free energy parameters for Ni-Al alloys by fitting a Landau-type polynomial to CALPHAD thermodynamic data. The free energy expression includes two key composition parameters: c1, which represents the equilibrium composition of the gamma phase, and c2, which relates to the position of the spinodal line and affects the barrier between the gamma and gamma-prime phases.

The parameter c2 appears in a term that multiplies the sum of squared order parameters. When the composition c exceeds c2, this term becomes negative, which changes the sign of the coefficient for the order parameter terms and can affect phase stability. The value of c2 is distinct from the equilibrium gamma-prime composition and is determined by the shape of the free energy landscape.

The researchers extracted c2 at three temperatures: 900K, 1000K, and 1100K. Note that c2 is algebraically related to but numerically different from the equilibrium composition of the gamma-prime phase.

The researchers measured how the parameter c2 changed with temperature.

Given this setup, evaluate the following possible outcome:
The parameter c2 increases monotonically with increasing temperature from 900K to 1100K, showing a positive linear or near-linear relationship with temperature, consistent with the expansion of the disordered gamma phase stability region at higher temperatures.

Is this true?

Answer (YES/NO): NO